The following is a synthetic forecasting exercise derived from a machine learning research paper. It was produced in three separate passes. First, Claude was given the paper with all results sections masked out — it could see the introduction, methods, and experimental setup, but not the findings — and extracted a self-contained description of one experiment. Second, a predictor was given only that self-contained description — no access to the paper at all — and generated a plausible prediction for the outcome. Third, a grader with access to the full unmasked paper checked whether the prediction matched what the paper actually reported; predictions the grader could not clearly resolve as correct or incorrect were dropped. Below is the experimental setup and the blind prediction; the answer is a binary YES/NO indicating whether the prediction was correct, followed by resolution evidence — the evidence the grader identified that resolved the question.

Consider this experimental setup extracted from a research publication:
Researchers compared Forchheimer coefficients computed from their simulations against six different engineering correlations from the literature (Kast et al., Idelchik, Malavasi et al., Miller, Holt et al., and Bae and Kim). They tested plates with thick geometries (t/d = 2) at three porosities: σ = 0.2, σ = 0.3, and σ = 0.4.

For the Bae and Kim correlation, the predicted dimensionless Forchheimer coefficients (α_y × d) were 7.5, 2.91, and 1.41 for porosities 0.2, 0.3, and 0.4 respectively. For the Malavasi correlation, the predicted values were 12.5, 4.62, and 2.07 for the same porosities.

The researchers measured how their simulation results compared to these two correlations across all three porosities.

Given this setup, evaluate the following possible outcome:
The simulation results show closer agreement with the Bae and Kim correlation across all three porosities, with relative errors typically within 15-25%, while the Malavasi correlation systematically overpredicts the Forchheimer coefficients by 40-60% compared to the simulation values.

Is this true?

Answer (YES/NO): NO